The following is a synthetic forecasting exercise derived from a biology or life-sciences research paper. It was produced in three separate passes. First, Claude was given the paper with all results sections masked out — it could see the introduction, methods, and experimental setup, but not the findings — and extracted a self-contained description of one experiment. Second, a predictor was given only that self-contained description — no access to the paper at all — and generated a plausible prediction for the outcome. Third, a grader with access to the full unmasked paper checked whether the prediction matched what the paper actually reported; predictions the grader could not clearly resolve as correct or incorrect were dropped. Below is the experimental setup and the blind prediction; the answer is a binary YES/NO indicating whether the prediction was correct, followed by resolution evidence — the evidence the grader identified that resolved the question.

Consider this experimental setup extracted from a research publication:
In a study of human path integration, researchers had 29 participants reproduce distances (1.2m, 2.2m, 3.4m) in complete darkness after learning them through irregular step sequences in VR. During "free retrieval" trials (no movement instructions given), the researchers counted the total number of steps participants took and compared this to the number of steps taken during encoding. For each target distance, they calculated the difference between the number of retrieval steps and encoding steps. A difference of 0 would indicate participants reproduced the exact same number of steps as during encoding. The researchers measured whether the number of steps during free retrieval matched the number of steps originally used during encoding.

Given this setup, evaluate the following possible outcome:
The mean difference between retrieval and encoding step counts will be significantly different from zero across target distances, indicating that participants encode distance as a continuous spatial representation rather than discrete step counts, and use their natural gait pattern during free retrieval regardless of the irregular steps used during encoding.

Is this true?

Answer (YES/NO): NO